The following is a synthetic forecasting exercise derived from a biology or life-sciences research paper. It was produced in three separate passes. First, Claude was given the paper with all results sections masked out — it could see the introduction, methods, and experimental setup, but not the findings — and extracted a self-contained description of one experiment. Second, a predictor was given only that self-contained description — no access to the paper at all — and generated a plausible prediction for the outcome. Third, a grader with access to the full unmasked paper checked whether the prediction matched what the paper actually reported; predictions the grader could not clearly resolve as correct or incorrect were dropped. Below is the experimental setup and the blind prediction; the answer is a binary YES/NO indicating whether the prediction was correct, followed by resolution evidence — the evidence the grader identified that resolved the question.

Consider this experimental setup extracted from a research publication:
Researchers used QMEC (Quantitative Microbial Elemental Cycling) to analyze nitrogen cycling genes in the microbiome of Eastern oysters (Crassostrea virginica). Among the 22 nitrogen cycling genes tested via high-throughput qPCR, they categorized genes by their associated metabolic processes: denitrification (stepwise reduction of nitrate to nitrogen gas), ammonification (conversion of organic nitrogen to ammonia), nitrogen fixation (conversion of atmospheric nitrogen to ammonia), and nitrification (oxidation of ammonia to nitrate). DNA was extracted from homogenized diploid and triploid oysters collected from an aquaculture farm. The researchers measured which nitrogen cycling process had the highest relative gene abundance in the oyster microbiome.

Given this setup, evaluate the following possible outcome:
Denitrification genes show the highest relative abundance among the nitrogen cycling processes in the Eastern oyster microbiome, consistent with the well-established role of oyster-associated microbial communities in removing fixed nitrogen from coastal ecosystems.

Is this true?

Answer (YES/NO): YES